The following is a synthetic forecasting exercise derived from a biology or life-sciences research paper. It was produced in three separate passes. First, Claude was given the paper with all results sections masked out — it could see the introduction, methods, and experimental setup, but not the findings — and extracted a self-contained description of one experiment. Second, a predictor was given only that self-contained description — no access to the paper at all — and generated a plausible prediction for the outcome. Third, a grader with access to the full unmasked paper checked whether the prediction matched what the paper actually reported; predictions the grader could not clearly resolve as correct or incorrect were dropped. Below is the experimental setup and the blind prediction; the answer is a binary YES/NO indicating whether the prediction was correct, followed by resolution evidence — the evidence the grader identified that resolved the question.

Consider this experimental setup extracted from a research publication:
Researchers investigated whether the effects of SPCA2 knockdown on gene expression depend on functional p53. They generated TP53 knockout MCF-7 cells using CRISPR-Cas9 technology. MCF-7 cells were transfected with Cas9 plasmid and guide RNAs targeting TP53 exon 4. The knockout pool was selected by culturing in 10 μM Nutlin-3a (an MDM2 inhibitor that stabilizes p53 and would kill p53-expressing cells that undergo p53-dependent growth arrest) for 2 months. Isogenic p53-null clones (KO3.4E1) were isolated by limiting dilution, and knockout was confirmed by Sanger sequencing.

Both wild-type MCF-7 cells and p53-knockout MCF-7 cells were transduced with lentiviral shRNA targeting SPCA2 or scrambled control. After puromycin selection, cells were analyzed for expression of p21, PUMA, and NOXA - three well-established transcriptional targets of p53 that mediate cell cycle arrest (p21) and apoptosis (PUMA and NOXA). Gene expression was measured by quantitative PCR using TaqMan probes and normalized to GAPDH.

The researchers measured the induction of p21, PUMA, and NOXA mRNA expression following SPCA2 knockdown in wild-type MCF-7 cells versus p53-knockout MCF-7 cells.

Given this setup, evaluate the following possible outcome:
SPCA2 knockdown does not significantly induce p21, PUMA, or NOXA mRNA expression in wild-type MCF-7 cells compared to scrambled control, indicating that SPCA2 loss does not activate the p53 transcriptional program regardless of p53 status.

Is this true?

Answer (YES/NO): NO